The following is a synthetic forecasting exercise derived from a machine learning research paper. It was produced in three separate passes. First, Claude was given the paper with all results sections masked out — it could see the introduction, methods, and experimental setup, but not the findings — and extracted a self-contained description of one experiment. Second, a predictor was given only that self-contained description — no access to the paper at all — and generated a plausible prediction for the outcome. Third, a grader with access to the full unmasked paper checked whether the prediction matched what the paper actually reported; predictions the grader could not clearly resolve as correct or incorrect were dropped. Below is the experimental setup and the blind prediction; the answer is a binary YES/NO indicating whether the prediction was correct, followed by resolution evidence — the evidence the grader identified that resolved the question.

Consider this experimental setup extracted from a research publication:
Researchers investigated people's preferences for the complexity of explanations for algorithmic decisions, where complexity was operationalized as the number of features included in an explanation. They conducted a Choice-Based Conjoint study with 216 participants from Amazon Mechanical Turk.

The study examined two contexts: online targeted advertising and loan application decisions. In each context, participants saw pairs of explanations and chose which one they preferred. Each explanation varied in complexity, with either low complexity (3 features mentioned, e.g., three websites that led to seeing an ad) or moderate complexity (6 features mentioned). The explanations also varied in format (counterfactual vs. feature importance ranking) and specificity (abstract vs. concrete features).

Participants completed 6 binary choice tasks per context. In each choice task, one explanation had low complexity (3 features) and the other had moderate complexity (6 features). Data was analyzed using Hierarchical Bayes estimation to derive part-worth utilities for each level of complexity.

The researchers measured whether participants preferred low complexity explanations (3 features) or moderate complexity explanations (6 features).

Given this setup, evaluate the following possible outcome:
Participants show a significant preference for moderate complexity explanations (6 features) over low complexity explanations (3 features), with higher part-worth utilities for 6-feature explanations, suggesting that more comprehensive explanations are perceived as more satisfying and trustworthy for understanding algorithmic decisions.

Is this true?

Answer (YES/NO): YES